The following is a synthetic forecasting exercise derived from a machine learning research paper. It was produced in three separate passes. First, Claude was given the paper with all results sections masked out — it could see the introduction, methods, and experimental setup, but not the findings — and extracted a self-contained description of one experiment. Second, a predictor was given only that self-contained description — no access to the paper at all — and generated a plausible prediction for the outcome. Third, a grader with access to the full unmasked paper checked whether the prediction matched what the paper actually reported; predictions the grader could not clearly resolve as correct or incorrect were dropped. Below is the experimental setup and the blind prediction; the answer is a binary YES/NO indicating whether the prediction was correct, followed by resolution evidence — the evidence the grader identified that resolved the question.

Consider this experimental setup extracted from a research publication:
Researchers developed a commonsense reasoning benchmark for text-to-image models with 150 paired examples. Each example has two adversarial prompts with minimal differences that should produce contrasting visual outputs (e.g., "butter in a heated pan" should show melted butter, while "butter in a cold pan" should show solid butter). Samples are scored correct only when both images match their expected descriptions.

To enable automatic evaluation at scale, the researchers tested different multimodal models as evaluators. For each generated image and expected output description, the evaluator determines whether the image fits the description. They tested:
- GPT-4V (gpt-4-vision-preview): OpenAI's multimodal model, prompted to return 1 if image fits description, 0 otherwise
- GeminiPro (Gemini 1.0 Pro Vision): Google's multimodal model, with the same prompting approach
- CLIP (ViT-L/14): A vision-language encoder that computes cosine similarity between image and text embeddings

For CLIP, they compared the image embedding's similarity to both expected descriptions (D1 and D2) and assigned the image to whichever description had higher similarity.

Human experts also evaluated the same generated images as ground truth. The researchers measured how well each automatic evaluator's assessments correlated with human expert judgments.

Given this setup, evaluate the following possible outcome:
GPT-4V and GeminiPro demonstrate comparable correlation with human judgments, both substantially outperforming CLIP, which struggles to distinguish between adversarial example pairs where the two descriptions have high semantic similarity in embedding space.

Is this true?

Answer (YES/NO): NO